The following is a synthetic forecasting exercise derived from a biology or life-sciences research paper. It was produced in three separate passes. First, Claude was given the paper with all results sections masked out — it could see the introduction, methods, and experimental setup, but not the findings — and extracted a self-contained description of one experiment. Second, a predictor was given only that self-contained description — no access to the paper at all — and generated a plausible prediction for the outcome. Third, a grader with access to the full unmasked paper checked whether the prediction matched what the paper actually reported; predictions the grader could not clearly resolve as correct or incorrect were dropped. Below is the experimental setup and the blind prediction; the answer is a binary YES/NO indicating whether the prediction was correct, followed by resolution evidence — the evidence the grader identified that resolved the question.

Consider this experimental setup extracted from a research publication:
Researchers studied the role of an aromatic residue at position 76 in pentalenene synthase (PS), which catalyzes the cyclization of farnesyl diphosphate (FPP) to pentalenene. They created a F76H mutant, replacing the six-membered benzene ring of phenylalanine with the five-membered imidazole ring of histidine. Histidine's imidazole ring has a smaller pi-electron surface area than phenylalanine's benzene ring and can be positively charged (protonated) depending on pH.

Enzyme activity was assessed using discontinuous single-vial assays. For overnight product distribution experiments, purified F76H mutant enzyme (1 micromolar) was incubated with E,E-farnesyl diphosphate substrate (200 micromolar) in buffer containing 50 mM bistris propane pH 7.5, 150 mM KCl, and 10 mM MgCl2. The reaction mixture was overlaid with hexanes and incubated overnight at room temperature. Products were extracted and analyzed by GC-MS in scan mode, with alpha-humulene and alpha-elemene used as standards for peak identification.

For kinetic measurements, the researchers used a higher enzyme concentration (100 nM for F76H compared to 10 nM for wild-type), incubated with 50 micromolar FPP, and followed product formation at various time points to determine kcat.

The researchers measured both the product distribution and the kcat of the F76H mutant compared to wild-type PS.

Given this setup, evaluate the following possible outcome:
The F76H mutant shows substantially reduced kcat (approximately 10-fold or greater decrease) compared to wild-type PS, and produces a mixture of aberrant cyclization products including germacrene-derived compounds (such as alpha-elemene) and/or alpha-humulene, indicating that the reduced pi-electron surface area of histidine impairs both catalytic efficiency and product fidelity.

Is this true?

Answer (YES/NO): YES